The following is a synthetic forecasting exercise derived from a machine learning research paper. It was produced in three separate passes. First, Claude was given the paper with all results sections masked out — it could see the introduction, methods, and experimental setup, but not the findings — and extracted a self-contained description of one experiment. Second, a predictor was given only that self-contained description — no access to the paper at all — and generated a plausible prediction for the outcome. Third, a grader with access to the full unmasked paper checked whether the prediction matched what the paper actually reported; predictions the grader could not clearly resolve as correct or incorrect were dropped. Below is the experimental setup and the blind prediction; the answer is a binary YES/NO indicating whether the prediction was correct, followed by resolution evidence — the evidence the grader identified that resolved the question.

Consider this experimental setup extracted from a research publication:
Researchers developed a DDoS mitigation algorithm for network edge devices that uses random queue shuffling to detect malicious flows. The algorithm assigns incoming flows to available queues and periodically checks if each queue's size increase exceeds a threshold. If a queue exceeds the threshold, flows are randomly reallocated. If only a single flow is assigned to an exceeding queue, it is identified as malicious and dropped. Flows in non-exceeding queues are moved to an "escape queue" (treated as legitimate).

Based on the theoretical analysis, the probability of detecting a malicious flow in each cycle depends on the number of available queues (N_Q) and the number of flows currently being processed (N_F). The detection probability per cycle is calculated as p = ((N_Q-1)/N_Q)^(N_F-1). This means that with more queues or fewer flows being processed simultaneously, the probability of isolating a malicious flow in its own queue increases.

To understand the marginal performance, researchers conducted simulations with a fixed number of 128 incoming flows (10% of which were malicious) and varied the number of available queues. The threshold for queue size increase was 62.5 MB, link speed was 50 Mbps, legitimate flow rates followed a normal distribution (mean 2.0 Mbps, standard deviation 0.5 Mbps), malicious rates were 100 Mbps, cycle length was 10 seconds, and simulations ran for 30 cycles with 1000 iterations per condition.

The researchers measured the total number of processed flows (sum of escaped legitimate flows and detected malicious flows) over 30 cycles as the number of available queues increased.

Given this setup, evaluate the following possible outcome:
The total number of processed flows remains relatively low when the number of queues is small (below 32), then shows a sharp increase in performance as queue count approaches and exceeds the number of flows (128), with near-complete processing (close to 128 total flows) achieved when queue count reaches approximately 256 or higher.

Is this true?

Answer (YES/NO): NO